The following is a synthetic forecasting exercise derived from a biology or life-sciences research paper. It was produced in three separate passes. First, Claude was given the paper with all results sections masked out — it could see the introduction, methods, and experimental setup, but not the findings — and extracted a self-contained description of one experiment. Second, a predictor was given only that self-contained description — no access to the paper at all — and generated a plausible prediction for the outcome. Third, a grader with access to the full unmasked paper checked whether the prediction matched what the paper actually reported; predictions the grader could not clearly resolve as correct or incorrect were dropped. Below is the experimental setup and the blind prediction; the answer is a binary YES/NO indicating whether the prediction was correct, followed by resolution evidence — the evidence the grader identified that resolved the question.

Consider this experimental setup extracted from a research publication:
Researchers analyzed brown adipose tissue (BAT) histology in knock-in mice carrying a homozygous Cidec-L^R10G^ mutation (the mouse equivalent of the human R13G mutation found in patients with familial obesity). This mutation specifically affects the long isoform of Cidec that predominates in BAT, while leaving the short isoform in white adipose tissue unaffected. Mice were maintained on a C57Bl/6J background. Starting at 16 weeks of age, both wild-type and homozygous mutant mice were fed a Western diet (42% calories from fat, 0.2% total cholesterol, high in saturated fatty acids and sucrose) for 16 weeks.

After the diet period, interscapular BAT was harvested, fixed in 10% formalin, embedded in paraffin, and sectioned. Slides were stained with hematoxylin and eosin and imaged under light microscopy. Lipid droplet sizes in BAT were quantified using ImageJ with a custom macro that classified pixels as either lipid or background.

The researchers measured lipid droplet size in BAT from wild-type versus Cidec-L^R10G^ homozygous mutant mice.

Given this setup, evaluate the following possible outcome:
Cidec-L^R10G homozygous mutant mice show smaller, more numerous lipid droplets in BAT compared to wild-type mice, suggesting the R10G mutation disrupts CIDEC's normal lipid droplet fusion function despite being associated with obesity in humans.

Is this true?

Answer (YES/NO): NO